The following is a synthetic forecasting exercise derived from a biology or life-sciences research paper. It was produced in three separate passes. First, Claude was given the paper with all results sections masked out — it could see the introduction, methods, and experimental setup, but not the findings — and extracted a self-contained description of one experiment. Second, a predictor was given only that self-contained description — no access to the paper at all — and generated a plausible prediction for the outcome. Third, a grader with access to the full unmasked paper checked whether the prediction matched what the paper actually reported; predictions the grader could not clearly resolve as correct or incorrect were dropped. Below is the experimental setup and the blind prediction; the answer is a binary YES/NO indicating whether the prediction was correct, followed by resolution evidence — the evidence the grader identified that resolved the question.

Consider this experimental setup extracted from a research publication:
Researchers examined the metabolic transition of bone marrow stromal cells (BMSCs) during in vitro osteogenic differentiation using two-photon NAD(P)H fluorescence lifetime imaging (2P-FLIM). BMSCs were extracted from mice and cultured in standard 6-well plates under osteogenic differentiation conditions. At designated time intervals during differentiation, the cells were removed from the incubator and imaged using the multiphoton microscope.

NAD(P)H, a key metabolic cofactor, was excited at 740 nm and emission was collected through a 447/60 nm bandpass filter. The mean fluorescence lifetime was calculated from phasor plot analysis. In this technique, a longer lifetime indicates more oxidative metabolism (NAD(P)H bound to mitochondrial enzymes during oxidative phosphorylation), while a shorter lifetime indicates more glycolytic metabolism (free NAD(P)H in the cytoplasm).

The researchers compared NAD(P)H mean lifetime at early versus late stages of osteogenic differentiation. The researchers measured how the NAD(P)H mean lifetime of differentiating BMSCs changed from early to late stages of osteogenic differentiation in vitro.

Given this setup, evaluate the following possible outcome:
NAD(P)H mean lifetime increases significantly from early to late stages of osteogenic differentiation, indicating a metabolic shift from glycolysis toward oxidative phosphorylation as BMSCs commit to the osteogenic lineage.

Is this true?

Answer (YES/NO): YES